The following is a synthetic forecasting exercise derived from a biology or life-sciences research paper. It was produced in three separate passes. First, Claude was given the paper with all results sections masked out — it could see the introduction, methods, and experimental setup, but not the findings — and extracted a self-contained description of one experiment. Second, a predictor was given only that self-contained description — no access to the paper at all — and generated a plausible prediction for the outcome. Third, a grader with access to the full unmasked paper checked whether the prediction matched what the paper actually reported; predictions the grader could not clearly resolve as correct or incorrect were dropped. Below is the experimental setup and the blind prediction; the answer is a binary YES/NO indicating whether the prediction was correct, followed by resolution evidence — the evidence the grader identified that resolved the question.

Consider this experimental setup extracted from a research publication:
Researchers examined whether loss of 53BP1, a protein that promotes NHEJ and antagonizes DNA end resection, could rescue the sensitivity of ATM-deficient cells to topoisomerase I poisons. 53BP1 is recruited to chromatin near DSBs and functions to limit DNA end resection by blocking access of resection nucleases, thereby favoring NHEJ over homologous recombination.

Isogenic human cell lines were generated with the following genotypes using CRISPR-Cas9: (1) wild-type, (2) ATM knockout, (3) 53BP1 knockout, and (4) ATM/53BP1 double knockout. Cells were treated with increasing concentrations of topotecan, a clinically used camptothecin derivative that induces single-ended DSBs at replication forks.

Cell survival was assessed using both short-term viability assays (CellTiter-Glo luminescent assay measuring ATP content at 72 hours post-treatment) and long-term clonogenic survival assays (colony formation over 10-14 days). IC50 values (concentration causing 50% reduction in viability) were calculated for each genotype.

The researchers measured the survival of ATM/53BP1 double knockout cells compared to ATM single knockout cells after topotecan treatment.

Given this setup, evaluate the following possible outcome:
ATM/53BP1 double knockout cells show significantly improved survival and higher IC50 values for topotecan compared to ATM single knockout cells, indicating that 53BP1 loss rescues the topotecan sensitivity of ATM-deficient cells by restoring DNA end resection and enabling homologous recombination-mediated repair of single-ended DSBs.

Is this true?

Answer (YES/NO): NO